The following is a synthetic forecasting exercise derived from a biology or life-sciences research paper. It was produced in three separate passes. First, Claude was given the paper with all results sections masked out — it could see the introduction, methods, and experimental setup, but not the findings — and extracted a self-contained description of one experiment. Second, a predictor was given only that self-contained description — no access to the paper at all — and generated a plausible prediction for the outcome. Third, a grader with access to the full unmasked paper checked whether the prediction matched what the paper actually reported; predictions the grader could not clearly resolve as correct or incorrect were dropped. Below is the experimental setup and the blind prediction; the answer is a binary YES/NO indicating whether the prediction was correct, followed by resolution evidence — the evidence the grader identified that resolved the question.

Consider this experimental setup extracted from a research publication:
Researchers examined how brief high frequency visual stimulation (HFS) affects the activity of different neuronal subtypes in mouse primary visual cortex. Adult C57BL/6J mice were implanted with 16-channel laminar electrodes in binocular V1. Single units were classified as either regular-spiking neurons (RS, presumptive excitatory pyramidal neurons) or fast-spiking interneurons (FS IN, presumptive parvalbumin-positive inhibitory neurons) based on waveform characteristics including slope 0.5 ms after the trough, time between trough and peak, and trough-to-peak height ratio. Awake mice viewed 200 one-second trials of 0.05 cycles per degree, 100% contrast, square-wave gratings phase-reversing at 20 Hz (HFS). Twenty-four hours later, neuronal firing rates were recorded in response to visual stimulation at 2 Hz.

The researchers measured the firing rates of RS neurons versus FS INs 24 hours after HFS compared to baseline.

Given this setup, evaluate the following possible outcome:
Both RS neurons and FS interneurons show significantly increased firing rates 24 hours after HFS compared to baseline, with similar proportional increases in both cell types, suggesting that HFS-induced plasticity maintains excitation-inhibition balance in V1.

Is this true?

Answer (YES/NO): NO